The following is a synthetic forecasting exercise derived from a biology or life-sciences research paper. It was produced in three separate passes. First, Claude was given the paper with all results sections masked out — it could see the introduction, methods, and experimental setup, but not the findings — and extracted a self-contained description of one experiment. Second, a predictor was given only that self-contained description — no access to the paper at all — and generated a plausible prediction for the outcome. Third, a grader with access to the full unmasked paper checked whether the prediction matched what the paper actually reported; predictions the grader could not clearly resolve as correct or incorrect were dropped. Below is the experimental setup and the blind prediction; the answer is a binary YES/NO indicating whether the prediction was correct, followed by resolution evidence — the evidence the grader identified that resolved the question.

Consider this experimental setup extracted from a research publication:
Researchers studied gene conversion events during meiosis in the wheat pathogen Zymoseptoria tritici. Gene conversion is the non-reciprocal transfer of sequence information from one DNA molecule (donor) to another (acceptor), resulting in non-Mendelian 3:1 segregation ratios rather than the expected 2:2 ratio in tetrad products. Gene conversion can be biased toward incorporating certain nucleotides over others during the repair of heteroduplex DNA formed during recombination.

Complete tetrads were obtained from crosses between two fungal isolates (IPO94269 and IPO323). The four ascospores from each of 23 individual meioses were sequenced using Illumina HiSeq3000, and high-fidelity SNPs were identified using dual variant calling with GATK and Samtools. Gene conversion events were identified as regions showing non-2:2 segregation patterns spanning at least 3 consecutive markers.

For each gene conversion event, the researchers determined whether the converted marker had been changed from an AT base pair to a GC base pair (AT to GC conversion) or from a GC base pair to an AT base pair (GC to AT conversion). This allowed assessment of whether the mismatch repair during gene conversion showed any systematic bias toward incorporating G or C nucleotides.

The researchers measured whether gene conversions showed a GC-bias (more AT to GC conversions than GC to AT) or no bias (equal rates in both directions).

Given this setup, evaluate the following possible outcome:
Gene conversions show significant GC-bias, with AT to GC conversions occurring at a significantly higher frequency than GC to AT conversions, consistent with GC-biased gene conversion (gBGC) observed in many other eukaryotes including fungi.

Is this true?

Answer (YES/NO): YES